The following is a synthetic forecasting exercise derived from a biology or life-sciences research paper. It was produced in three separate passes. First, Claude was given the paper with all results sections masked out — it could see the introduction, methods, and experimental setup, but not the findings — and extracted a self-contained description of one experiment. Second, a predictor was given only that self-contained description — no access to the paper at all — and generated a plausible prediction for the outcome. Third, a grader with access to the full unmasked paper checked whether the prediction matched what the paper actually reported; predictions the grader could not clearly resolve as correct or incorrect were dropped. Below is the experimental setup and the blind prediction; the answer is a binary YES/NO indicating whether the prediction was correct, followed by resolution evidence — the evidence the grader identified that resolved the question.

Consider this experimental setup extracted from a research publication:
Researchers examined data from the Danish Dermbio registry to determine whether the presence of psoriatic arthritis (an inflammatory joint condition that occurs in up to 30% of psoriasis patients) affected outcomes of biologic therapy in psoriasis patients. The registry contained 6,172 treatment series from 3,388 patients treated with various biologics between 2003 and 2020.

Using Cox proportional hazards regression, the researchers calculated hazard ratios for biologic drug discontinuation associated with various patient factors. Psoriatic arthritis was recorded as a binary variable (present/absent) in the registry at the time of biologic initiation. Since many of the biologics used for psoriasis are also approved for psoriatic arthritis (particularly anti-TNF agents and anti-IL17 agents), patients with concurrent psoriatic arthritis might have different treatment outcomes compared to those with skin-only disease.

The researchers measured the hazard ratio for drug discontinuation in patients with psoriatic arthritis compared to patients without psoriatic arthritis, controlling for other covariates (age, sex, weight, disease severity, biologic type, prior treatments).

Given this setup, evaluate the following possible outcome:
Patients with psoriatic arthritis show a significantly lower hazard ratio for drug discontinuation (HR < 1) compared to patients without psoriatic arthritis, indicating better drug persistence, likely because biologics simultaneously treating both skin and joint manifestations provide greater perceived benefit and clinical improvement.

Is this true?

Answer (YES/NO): NO